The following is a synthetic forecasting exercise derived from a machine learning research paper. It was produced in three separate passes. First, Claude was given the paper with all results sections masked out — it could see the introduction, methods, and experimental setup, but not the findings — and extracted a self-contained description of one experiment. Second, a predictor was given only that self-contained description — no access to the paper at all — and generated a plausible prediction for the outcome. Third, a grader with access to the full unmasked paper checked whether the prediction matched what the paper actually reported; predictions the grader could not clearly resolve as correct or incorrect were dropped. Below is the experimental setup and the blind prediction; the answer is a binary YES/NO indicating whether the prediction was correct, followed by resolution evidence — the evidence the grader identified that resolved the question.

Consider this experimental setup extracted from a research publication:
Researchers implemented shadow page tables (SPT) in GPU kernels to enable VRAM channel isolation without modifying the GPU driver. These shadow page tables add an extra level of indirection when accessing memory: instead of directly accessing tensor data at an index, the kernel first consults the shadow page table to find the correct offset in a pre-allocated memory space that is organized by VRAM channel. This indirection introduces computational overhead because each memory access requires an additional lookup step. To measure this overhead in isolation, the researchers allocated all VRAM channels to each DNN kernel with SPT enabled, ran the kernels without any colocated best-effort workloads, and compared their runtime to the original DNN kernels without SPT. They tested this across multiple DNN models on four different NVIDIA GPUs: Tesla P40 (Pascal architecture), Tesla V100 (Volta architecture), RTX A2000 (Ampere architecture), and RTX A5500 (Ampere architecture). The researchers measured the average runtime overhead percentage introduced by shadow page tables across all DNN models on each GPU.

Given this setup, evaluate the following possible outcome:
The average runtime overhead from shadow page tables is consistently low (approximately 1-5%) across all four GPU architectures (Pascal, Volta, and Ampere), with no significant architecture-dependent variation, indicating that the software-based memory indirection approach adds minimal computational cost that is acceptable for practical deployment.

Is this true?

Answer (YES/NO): NO